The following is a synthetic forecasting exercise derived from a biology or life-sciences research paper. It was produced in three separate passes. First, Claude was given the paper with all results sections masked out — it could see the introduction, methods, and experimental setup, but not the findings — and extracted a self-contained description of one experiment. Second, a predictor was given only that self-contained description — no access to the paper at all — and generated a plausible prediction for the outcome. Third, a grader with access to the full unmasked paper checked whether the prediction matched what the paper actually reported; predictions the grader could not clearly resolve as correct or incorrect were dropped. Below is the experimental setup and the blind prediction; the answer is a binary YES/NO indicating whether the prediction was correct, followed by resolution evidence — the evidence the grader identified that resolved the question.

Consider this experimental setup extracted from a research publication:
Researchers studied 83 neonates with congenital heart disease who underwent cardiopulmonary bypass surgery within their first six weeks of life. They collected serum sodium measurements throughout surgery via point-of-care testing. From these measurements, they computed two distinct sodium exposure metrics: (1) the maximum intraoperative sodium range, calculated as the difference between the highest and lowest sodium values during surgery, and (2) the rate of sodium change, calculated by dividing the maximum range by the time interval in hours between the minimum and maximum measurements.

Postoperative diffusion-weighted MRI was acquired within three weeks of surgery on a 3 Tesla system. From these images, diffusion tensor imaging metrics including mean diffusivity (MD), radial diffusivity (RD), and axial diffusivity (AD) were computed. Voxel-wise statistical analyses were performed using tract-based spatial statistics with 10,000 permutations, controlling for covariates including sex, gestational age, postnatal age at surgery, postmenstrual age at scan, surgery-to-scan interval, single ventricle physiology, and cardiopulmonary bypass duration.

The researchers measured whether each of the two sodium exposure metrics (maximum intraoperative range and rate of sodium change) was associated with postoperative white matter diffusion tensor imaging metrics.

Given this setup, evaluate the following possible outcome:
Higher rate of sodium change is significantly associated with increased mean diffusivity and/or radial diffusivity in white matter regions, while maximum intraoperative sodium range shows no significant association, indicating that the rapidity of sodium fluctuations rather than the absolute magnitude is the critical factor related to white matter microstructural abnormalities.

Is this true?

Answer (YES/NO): NO